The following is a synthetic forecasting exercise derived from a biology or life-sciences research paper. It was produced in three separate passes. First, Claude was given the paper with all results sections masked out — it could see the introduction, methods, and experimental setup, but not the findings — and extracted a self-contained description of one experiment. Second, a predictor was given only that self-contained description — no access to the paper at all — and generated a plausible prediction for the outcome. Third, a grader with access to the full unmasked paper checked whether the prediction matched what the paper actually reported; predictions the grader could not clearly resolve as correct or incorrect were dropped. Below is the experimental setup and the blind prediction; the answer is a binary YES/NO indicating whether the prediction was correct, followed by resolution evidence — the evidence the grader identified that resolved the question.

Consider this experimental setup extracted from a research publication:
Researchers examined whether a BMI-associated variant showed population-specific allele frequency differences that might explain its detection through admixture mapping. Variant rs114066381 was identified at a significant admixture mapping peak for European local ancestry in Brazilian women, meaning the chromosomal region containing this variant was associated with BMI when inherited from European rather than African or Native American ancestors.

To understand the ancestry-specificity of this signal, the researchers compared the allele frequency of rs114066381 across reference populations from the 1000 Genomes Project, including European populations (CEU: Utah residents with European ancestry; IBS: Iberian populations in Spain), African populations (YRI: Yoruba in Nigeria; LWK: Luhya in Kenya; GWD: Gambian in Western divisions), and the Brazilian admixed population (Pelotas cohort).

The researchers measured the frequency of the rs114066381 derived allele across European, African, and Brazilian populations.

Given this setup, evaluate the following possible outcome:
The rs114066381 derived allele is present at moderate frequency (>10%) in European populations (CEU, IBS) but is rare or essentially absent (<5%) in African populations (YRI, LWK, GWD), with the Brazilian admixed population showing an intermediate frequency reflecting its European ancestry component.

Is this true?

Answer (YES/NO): NO